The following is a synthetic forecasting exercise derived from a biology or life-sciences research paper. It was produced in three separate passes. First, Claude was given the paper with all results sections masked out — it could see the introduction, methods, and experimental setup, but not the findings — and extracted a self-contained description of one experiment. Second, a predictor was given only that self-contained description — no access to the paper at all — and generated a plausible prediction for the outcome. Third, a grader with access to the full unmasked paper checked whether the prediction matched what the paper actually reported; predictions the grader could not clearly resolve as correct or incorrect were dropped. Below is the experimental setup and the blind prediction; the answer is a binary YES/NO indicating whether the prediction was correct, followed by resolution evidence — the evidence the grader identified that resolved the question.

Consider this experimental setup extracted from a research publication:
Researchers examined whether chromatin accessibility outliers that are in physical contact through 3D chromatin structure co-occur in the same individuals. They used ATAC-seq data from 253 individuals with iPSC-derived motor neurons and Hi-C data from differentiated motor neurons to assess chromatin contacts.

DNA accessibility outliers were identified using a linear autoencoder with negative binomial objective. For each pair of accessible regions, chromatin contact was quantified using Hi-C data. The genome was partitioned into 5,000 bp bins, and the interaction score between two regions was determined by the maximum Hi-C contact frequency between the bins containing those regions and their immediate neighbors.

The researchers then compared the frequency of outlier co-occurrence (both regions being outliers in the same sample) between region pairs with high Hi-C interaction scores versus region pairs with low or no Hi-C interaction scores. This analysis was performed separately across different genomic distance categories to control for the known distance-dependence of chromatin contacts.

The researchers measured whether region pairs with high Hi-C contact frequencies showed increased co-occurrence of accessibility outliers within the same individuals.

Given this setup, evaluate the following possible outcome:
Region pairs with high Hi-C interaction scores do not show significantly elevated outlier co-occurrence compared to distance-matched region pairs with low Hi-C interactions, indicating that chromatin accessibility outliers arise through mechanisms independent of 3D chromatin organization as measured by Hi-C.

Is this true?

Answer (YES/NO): NO